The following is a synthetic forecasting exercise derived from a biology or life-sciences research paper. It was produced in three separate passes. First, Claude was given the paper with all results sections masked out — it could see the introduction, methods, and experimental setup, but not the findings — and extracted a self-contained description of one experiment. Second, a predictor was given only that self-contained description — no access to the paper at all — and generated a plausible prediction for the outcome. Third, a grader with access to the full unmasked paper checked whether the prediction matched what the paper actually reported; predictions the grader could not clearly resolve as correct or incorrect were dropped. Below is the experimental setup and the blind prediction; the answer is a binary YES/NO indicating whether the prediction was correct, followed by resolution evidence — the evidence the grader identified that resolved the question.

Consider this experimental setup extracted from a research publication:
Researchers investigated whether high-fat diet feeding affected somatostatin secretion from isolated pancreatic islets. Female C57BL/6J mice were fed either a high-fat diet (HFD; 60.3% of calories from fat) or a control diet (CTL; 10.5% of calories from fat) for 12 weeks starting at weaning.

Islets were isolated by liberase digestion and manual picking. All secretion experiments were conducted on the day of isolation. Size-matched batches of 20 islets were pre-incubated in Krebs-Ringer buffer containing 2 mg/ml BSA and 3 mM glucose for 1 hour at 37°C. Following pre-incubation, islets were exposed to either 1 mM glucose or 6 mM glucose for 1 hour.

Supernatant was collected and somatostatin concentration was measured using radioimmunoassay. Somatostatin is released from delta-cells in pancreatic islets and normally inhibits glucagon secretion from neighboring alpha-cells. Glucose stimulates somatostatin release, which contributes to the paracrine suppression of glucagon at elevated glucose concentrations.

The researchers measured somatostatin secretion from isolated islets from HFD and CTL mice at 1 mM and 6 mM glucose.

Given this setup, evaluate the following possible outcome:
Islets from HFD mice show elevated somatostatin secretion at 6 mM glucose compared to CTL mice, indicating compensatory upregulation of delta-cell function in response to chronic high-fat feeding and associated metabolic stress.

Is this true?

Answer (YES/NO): NO